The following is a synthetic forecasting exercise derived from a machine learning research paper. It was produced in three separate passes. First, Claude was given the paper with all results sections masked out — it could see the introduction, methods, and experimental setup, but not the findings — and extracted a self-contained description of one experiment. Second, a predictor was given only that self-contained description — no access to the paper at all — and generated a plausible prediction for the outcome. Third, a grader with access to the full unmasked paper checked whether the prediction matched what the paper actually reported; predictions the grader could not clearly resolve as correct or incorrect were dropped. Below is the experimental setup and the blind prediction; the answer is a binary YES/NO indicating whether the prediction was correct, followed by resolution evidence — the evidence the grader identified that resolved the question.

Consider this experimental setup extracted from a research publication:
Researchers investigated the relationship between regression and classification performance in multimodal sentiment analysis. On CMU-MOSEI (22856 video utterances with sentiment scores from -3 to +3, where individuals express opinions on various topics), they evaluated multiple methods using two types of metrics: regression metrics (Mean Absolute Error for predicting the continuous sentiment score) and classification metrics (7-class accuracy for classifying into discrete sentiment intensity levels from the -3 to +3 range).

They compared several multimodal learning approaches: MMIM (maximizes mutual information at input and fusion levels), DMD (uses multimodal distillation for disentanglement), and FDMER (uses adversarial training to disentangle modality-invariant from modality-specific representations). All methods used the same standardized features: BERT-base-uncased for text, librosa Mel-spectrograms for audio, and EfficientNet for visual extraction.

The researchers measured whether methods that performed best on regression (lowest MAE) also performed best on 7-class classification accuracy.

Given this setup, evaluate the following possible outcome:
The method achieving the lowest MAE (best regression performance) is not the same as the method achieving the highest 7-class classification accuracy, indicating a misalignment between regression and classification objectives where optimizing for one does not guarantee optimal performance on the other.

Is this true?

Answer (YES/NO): NO